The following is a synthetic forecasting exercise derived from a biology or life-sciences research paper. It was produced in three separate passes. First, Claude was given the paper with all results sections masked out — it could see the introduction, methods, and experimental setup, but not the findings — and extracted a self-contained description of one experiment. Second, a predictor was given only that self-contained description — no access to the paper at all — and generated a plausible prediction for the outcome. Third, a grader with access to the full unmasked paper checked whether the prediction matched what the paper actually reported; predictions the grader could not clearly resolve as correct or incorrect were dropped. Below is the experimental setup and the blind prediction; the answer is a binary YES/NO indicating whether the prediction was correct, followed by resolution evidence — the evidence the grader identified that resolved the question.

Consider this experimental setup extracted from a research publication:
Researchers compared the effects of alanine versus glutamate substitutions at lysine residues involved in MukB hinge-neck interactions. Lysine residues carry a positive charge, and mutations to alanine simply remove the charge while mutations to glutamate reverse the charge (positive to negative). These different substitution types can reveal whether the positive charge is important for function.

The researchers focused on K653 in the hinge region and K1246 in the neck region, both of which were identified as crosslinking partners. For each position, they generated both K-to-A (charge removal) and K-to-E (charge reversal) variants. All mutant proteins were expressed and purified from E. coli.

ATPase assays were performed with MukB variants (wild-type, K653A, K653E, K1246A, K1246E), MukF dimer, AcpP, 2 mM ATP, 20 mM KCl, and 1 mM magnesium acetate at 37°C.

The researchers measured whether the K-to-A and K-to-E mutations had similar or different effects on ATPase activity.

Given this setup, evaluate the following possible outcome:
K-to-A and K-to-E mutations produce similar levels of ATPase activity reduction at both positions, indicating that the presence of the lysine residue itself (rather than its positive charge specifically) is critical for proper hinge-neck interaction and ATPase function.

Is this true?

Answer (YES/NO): YES